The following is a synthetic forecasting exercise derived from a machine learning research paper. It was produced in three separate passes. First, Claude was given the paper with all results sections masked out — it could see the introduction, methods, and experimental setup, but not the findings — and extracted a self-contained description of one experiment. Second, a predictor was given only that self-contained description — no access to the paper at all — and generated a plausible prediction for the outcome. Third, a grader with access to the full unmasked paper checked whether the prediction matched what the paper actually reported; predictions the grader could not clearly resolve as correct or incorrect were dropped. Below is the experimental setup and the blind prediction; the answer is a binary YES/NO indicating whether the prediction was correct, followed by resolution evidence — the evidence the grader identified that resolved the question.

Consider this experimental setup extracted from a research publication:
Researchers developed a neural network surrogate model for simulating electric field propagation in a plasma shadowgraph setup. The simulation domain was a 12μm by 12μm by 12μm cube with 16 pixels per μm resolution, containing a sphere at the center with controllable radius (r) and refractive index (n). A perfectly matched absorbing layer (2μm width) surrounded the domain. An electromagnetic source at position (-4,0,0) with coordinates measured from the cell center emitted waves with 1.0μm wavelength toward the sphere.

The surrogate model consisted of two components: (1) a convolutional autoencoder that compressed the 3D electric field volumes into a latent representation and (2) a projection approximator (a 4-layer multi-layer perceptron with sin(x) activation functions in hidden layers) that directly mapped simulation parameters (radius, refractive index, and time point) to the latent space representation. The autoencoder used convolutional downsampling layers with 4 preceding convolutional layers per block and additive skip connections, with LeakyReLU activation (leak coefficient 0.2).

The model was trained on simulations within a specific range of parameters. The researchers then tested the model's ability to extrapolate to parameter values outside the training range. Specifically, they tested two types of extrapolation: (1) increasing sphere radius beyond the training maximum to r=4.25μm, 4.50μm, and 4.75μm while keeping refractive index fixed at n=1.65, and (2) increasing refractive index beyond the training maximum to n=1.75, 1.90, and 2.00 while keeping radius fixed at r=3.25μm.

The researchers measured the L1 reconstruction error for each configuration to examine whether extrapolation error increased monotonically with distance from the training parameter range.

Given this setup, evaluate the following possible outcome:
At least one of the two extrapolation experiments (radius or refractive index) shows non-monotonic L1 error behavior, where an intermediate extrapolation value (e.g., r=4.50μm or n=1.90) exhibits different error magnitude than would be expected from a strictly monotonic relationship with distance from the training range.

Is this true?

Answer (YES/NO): YES